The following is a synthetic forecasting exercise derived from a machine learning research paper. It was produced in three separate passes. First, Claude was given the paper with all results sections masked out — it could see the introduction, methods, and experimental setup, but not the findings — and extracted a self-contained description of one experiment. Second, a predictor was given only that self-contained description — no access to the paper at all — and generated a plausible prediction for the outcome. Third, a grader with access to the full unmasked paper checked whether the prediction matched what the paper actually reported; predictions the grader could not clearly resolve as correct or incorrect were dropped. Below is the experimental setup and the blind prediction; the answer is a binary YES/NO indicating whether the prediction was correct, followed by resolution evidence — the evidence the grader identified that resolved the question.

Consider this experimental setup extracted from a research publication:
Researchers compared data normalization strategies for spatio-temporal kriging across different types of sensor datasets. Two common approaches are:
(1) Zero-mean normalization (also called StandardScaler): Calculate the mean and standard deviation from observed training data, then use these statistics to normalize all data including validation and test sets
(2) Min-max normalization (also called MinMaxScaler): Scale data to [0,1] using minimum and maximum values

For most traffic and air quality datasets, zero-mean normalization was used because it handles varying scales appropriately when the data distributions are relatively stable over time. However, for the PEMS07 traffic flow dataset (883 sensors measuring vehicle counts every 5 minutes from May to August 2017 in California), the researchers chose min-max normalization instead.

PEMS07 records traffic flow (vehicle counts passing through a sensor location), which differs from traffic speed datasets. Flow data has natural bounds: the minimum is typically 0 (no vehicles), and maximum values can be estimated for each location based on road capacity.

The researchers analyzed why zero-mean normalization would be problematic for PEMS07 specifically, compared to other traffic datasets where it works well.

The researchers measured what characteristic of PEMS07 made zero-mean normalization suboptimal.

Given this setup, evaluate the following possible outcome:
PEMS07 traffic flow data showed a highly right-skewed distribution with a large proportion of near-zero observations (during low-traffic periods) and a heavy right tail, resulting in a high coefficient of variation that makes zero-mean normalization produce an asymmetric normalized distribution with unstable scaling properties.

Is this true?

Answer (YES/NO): NO